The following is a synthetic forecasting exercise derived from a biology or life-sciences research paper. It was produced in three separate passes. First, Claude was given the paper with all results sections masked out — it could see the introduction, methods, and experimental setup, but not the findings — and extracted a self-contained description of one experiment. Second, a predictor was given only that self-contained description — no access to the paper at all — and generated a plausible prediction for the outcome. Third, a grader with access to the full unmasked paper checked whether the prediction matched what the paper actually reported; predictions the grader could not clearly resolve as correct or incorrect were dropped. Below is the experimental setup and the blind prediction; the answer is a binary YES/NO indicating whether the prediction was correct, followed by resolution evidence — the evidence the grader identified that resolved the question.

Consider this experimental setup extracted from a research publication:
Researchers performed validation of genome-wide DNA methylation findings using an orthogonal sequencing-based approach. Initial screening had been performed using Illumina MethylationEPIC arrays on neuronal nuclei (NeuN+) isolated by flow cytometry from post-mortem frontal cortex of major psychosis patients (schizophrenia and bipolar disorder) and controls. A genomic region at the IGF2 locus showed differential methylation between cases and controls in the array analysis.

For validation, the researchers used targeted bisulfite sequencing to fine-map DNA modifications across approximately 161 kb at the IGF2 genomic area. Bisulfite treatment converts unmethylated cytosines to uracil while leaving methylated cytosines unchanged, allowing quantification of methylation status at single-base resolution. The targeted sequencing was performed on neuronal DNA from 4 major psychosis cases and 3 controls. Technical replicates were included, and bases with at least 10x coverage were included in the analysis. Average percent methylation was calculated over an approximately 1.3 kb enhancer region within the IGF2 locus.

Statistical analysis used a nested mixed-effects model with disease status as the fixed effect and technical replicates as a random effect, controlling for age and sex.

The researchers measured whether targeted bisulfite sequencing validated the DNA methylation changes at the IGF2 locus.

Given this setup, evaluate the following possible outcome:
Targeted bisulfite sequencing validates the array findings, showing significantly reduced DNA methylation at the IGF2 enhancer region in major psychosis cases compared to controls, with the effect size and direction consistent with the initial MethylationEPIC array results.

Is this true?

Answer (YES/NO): YES